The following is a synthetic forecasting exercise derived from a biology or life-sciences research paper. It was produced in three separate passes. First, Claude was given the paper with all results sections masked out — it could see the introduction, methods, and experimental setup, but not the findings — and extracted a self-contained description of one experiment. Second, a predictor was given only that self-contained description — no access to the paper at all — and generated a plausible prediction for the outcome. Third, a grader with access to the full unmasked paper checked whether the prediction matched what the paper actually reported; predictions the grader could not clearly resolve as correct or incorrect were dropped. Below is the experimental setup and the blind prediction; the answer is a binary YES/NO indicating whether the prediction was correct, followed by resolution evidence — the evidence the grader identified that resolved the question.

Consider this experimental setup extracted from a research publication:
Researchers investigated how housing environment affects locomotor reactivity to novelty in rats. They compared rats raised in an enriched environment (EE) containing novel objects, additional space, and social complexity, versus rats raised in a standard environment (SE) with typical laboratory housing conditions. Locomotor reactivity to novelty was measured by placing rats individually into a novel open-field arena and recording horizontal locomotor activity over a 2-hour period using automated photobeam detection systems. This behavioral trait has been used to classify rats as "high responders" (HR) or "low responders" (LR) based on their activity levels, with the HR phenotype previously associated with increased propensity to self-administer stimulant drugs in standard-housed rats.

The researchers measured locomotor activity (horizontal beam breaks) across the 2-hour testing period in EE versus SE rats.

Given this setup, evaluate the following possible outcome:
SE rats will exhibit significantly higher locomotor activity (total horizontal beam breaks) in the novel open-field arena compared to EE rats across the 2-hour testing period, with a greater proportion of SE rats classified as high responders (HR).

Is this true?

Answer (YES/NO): YES